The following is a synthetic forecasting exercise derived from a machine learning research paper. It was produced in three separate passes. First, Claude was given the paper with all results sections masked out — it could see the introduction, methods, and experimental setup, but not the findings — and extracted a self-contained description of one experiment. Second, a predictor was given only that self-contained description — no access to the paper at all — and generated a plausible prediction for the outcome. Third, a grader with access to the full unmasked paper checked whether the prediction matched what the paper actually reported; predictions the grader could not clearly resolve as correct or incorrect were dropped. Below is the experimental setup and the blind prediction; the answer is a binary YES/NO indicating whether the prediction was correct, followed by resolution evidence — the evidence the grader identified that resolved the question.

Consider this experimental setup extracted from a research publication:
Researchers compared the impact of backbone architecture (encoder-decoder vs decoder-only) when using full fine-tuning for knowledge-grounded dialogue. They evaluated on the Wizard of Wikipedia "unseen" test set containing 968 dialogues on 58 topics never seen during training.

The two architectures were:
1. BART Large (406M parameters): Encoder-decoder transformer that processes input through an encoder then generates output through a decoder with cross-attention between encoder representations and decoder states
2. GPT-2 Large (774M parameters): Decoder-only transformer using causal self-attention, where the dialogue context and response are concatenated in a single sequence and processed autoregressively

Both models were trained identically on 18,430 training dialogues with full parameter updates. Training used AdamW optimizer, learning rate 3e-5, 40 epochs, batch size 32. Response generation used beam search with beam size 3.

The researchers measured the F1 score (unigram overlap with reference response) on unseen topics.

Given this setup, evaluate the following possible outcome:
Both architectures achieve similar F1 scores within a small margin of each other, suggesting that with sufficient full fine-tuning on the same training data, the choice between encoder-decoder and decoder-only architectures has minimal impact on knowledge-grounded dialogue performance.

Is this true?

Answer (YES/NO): YES